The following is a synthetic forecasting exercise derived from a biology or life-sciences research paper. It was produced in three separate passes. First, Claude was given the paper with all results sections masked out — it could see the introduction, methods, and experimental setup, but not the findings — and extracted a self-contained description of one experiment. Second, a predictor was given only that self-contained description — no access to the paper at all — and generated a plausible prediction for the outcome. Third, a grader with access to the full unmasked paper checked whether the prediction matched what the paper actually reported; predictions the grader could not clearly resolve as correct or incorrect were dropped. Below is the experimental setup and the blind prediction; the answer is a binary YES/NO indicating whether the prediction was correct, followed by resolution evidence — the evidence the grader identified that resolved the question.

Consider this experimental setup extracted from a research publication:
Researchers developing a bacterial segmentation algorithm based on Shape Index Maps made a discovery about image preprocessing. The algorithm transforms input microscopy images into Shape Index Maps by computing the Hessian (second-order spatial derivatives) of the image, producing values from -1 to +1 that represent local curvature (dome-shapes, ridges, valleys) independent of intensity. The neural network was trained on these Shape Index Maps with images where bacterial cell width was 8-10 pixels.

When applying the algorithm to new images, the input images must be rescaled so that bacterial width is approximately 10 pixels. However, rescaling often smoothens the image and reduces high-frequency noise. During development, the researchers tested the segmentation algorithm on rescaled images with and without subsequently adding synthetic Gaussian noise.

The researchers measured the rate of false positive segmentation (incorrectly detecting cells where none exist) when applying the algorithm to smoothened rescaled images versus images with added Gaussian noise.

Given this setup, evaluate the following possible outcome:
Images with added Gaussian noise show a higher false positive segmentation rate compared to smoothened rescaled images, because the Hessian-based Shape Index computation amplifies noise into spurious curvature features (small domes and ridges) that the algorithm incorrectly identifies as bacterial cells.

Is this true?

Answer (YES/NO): NO